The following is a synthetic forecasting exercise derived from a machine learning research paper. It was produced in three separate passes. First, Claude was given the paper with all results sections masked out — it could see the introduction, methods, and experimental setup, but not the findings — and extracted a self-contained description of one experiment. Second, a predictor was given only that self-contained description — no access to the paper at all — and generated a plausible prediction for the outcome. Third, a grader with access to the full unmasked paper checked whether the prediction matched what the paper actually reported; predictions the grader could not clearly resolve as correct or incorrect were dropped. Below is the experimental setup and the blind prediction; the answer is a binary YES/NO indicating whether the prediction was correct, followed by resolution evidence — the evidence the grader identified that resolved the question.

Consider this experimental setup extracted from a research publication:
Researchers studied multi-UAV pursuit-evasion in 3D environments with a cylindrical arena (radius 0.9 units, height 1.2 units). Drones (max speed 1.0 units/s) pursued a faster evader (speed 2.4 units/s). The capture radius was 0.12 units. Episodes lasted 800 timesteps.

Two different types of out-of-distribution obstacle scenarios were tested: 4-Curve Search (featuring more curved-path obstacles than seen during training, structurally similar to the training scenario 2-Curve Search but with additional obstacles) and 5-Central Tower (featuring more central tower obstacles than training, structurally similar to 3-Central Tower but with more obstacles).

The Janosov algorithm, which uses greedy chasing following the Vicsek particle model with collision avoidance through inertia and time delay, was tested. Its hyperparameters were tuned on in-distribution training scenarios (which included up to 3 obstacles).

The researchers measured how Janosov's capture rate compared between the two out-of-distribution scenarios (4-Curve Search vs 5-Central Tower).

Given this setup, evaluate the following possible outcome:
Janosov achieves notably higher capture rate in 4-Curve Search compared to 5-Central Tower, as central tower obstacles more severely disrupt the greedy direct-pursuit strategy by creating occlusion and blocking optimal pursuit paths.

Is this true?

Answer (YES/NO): YES